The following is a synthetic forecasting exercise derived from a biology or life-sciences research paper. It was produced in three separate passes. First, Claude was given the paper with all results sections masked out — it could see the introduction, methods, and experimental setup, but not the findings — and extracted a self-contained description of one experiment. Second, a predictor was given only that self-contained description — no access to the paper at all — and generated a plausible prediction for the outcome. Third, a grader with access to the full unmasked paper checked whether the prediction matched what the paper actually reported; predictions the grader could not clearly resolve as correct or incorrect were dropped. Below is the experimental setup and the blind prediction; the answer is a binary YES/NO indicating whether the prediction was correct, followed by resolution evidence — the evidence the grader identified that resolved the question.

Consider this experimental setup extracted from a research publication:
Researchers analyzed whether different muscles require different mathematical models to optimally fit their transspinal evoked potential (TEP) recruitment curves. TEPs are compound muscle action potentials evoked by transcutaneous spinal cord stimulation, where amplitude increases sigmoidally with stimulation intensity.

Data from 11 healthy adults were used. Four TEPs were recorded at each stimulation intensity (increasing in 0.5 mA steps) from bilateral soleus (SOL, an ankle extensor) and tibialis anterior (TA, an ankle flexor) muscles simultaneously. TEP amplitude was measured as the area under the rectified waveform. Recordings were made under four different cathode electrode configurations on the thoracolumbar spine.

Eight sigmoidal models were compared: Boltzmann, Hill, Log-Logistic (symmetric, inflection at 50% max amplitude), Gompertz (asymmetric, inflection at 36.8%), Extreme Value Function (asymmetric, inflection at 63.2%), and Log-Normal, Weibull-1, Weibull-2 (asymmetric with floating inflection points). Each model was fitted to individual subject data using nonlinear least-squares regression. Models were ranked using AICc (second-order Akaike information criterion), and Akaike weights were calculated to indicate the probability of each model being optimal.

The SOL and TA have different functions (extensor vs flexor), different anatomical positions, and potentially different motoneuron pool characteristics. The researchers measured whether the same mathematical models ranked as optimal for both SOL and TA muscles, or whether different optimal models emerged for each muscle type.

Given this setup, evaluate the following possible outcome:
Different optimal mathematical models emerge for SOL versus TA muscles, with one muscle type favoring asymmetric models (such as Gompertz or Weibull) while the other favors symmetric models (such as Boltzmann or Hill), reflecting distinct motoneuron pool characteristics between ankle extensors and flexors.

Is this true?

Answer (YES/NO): YES